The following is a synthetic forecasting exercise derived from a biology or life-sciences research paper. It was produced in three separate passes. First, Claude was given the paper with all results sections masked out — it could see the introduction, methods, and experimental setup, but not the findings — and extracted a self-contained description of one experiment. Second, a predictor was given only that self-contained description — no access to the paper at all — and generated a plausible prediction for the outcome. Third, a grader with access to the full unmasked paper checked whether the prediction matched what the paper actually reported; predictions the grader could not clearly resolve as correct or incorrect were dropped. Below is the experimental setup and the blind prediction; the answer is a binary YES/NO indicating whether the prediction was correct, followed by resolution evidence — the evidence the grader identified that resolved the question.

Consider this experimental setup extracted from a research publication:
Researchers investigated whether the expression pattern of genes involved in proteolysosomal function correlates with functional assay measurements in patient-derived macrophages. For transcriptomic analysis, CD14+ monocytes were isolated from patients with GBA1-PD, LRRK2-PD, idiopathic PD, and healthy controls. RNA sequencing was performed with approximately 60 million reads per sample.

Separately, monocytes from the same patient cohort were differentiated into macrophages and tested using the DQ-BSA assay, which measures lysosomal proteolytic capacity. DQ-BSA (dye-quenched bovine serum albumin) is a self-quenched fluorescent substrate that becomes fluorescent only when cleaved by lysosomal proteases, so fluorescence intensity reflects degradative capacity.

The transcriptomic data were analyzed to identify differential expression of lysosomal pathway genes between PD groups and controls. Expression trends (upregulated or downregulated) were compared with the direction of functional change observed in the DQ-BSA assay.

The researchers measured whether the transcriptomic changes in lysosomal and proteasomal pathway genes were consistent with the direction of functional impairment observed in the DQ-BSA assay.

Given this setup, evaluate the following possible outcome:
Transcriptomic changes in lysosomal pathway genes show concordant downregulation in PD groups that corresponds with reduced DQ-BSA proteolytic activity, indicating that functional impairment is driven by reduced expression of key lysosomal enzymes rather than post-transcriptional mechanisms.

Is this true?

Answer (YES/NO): NO